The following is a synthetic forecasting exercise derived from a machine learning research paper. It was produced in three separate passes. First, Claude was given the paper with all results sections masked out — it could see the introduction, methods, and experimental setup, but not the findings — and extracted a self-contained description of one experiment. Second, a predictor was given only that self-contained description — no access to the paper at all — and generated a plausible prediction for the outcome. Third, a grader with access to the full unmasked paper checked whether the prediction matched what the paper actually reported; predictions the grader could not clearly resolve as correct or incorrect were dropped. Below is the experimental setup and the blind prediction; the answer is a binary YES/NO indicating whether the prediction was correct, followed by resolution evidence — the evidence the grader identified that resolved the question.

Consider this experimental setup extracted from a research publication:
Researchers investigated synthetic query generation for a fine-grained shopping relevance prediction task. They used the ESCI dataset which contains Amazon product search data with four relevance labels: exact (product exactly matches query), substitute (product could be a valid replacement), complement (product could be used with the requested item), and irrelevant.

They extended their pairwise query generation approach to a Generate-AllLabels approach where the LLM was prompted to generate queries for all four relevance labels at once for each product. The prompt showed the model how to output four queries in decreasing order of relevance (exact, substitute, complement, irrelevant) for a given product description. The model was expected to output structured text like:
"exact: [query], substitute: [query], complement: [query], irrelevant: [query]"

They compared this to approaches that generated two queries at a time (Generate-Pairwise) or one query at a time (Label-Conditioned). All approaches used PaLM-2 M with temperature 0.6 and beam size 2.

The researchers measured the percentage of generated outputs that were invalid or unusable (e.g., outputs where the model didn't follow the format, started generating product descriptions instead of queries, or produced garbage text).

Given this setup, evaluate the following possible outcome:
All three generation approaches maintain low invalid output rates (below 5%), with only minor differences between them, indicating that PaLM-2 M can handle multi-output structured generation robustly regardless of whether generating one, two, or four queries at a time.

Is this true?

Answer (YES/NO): NO